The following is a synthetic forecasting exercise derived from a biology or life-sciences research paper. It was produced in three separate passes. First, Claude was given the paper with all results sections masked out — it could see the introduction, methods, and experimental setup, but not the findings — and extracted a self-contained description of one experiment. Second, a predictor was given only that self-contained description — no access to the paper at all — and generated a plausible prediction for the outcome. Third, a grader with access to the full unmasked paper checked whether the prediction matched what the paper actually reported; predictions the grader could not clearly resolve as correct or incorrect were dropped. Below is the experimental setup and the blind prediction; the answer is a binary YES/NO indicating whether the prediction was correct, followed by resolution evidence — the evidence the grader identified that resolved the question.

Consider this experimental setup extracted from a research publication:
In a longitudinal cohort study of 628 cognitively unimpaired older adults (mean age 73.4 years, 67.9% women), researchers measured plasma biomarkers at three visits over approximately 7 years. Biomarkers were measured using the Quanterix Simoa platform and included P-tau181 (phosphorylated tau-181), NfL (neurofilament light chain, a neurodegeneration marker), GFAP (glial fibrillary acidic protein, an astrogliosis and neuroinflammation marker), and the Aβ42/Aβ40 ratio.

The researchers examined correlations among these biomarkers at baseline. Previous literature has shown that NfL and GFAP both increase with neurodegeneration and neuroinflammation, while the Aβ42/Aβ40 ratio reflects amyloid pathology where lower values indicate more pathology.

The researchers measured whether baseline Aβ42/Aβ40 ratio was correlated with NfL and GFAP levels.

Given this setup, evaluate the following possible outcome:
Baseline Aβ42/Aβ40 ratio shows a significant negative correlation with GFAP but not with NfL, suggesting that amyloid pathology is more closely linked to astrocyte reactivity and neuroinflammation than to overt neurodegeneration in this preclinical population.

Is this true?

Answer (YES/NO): NO